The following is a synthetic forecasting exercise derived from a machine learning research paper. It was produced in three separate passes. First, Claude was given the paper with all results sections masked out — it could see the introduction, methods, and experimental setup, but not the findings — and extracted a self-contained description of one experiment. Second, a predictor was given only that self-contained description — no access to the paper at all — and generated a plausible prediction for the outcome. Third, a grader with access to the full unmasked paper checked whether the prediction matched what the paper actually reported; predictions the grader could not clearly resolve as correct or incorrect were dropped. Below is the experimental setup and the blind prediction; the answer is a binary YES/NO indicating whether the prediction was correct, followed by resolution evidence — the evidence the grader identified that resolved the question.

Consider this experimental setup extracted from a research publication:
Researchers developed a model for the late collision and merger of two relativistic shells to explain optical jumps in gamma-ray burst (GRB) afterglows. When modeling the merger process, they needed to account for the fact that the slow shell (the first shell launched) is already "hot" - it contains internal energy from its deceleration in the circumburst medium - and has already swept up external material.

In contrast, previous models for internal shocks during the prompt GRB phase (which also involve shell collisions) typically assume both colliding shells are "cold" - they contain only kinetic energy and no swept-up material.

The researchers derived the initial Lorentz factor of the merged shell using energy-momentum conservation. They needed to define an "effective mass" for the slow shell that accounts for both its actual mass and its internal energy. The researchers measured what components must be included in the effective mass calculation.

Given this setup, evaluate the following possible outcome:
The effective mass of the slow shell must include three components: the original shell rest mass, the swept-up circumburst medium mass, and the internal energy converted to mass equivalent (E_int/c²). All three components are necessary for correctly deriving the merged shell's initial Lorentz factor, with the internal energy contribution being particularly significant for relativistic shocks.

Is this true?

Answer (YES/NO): NO